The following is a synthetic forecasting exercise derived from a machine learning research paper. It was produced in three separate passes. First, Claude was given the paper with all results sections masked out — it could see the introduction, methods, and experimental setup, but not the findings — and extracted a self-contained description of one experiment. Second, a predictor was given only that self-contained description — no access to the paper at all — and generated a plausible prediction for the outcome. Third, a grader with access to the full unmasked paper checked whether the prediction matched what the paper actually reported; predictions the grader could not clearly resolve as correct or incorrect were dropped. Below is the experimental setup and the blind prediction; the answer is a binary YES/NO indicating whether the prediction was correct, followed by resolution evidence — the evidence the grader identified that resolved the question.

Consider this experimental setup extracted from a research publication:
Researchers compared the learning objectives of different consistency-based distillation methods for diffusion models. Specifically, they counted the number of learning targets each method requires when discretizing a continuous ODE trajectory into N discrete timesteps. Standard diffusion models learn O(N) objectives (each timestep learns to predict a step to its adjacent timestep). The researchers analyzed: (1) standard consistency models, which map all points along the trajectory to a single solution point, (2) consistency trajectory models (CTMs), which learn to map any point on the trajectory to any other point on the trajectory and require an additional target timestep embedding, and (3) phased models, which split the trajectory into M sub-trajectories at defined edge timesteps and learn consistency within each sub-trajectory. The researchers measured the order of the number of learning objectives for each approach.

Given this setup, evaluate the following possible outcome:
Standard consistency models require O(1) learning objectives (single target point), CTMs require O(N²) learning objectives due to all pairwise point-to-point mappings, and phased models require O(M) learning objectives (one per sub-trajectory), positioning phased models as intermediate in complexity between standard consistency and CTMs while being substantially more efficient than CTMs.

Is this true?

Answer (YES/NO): NO